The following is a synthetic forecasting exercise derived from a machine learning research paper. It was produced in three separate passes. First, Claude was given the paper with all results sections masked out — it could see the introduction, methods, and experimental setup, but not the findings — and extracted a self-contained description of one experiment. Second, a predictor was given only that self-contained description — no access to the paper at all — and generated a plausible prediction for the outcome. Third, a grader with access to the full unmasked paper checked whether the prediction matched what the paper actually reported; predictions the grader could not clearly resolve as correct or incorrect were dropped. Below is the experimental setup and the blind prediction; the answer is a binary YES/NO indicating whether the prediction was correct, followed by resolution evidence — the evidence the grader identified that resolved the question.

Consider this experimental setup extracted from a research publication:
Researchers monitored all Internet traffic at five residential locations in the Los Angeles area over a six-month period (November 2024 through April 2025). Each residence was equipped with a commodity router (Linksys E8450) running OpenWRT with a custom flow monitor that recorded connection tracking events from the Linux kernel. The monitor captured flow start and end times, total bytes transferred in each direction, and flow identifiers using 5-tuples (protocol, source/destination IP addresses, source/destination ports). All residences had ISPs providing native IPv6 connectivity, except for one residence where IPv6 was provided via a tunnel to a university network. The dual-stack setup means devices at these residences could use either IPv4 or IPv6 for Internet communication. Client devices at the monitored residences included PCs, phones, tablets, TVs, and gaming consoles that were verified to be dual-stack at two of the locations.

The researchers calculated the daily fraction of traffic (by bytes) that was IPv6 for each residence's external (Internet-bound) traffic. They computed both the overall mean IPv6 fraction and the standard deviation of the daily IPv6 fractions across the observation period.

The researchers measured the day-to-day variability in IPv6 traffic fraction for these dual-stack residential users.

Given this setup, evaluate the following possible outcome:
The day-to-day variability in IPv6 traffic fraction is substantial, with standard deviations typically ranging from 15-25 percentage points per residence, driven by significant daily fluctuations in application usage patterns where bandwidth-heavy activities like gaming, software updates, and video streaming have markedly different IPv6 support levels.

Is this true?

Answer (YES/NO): NO